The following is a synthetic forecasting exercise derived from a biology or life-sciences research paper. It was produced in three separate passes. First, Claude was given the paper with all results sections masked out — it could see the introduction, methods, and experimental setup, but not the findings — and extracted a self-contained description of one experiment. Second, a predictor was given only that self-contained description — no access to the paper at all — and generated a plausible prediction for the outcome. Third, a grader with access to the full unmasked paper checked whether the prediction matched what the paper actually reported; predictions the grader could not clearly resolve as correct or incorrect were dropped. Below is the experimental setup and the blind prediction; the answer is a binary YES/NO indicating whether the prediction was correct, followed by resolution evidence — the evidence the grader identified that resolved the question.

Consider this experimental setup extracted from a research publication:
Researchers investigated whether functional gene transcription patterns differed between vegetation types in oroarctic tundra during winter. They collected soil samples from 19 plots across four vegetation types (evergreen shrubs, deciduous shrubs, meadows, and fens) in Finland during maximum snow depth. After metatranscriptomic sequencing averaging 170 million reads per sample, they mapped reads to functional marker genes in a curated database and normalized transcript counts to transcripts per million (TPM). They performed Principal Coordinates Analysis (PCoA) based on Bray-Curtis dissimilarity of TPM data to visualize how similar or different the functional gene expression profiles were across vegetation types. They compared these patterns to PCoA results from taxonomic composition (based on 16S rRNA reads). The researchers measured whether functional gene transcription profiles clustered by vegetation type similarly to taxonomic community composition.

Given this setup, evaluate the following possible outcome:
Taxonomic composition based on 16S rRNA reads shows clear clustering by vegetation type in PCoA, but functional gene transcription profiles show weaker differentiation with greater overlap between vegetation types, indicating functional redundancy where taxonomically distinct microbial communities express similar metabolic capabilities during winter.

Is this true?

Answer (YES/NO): NO